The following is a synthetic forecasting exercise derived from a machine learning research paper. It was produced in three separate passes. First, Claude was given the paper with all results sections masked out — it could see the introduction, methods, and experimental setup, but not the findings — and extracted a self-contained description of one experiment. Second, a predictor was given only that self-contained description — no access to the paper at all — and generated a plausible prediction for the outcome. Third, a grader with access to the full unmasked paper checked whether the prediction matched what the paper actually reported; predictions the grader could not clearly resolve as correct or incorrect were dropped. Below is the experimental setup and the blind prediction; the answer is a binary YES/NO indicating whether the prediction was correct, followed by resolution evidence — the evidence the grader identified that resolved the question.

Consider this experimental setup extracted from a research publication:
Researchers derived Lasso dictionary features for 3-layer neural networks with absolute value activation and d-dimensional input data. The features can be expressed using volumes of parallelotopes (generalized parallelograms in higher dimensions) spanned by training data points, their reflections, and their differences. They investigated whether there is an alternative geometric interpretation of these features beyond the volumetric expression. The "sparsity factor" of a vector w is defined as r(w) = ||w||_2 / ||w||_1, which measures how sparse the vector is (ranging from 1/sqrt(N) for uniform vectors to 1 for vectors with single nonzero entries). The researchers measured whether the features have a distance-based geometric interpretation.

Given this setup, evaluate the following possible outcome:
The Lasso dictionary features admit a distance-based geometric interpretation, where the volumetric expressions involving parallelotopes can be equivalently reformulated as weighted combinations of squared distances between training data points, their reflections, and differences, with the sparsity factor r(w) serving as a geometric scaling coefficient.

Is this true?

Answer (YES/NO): NO